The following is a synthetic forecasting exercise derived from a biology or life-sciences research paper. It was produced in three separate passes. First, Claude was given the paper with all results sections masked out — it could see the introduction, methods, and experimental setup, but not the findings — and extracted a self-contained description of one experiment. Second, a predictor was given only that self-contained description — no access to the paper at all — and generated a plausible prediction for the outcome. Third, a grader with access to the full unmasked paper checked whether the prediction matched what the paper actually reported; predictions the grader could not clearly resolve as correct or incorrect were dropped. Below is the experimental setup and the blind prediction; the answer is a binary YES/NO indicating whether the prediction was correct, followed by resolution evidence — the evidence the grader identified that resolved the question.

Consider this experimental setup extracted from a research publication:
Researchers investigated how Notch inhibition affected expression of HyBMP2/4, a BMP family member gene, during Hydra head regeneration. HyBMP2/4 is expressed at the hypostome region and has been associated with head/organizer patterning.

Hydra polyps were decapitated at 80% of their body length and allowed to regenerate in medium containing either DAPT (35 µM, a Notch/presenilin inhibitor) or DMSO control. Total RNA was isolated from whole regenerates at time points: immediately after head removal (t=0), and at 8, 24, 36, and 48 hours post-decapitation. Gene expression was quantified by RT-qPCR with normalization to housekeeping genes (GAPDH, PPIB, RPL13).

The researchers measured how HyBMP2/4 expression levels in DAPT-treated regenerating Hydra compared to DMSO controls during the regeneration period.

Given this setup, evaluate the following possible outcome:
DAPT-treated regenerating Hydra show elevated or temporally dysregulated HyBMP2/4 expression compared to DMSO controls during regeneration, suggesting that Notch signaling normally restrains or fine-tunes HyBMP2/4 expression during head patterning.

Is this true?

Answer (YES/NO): NO